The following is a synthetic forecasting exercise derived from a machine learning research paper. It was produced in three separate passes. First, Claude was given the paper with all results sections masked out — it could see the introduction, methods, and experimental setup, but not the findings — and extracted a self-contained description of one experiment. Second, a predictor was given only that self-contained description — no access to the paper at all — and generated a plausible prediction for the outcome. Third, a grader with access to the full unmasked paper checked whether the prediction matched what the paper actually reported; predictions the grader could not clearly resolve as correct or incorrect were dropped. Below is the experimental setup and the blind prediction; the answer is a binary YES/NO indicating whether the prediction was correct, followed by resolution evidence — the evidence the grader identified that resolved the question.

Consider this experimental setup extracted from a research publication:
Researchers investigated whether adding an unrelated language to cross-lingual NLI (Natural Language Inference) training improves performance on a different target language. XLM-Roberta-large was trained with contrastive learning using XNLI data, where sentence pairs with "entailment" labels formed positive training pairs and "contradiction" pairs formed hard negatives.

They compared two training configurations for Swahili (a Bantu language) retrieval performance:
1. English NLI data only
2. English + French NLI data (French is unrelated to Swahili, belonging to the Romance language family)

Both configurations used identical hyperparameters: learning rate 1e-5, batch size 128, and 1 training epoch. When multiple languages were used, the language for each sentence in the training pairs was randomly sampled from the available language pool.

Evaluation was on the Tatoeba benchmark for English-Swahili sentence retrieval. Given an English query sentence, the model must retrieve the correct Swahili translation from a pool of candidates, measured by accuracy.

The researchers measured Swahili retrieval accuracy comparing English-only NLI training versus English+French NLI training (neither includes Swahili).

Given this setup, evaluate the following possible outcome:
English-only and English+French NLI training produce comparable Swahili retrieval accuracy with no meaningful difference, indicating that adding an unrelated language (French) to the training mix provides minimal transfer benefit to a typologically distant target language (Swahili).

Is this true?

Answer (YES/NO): NO